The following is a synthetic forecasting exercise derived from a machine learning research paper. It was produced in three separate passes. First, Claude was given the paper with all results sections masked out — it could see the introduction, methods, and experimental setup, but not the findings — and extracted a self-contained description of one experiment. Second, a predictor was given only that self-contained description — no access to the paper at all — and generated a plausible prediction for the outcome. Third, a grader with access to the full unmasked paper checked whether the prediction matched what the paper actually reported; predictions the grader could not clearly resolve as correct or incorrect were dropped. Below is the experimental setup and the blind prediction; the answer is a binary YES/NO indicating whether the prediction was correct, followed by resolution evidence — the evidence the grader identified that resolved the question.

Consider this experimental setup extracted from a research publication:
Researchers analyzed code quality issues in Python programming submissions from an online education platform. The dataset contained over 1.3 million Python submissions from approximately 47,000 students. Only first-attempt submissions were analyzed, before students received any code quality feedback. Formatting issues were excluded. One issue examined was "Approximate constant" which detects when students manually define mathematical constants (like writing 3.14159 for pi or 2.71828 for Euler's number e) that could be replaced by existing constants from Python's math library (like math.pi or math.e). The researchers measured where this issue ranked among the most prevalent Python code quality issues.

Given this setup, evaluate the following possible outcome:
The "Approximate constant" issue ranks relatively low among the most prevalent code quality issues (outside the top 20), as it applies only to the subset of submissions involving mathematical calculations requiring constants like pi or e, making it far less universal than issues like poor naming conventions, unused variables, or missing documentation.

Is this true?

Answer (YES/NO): NO